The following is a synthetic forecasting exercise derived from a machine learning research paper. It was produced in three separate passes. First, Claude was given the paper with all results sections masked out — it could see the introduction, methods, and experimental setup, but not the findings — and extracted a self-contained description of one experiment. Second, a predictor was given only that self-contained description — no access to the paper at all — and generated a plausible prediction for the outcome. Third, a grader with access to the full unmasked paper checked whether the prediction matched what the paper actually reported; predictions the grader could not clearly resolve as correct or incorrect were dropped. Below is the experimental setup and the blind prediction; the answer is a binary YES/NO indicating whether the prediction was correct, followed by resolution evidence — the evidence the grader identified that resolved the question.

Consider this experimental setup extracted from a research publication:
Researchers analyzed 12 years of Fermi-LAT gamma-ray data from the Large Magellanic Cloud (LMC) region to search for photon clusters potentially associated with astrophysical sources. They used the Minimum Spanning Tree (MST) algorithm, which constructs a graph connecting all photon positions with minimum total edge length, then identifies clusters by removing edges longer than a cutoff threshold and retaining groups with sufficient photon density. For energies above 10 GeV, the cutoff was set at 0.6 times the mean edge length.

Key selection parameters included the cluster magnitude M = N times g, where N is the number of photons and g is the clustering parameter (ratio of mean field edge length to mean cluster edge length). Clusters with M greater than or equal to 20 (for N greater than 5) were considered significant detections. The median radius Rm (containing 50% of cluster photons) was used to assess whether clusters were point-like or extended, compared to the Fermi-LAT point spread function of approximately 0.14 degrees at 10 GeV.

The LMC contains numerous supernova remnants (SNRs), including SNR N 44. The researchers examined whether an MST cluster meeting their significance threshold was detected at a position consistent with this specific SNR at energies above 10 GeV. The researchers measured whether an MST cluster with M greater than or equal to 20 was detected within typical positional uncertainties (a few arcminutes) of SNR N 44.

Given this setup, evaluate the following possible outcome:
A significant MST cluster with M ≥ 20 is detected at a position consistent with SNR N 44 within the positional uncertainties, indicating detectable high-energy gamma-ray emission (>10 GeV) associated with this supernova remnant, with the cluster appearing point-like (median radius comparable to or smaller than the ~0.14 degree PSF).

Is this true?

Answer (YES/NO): YES